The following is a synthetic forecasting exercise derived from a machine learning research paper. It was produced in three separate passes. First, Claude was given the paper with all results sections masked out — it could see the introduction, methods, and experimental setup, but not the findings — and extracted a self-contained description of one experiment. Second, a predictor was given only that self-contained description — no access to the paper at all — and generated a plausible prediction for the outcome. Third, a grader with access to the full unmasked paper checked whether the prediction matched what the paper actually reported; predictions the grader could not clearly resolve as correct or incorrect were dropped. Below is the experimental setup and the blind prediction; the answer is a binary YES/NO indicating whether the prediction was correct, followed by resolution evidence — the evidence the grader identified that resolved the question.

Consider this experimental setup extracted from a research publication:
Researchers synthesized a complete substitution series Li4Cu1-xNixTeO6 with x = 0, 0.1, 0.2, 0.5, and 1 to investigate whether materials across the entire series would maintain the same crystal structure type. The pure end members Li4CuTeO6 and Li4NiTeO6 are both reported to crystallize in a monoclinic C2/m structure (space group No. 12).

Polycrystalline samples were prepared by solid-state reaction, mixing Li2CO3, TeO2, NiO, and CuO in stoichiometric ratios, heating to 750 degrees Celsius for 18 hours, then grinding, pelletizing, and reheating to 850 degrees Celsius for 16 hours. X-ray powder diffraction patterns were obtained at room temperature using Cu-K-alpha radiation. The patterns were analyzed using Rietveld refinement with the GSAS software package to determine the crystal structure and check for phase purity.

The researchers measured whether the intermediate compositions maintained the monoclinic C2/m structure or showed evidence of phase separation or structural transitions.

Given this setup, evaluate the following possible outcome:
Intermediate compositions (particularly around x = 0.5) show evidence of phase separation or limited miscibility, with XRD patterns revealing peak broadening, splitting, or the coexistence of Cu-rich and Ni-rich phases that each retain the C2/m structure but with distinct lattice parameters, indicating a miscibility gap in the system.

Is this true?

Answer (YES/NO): NO